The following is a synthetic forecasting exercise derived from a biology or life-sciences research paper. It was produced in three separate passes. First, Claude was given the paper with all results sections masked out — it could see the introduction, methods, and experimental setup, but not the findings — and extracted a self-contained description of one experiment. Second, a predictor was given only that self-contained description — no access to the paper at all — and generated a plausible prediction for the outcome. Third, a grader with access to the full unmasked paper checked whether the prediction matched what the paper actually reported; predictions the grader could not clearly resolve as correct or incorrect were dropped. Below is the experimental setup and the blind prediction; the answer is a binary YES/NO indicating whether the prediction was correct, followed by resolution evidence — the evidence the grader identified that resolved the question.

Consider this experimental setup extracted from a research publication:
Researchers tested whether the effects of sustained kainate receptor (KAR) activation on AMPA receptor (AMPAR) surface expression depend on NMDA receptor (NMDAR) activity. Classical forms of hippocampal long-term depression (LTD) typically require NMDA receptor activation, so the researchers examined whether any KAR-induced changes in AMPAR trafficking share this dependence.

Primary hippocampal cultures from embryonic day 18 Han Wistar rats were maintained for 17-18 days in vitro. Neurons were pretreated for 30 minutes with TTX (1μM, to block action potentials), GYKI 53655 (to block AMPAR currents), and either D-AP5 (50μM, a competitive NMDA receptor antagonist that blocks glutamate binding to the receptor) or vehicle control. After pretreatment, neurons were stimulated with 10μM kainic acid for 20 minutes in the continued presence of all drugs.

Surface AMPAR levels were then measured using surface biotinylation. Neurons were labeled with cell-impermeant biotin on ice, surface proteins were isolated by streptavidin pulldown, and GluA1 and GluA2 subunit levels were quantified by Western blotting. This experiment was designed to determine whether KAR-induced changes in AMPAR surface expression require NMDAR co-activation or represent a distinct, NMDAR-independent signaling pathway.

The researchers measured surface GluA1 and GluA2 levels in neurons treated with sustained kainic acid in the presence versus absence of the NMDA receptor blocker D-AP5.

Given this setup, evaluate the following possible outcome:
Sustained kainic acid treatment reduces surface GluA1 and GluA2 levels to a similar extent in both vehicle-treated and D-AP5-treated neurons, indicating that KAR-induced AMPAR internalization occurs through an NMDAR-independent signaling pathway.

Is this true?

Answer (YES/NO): YES